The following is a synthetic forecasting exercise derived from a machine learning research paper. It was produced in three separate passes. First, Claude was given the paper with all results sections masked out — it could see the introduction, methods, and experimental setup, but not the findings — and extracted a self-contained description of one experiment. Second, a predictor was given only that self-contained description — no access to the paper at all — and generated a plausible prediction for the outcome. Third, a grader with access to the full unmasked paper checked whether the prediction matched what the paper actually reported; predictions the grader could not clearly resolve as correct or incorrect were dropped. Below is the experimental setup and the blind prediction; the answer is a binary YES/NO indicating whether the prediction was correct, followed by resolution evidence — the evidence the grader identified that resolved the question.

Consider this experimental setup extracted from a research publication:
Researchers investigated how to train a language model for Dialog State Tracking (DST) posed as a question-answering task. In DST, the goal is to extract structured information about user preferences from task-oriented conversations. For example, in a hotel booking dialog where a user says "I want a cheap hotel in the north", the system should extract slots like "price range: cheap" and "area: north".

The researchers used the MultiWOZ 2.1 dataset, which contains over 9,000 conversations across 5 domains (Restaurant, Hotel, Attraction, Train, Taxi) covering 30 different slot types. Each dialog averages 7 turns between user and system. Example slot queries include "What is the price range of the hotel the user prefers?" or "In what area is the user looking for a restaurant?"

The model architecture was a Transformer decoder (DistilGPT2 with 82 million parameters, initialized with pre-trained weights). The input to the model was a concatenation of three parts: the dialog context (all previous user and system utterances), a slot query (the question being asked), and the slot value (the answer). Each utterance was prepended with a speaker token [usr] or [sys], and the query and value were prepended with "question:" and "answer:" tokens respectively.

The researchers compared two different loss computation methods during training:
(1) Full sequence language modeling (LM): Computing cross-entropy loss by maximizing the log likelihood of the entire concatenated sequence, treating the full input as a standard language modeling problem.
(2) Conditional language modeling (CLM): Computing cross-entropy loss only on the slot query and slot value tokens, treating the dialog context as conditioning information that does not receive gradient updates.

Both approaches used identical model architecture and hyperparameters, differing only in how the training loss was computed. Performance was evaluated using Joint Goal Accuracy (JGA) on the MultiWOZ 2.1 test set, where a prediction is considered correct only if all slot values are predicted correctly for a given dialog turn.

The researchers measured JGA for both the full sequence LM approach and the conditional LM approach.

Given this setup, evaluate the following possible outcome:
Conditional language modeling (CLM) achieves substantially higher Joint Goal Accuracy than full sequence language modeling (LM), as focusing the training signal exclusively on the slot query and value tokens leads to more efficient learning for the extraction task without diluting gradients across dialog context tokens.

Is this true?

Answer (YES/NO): YES